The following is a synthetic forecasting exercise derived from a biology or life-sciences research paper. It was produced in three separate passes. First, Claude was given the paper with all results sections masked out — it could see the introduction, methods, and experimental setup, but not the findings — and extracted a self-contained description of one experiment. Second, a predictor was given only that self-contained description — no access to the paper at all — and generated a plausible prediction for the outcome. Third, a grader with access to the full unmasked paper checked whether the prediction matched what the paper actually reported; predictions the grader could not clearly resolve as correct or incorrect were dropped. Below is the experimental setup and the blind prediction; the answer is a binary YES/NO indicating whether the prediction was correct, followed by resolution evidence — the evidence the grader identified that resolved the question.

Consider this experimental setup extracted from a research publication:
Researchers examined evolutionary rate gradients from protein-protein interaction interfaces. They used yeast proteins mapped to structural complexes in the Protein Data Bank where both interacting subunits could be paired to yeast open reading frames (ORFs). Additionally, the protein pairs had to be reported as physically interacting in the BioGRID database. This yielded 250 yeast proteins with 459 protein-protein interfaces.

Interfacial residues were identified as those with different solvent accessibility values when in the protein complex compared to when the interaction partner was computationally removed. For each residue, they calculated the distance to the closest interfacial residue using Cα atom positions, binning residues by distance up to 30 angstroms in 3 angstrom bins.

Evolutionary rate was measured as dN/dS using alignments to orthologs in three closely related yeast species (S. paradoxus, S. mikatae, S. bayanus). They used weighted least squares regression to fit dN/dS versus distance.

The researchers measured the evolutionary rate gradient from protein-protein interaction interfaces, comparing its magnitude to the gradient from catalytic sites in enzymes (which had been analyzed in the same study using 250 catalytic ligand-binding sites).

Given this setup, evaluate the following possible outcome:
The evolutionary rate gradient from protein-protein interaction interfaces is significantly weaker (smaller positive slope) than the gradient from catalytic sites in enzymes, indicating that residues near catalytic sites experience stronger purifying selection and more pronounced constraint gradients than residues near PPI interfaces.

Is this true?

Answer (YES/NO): YES